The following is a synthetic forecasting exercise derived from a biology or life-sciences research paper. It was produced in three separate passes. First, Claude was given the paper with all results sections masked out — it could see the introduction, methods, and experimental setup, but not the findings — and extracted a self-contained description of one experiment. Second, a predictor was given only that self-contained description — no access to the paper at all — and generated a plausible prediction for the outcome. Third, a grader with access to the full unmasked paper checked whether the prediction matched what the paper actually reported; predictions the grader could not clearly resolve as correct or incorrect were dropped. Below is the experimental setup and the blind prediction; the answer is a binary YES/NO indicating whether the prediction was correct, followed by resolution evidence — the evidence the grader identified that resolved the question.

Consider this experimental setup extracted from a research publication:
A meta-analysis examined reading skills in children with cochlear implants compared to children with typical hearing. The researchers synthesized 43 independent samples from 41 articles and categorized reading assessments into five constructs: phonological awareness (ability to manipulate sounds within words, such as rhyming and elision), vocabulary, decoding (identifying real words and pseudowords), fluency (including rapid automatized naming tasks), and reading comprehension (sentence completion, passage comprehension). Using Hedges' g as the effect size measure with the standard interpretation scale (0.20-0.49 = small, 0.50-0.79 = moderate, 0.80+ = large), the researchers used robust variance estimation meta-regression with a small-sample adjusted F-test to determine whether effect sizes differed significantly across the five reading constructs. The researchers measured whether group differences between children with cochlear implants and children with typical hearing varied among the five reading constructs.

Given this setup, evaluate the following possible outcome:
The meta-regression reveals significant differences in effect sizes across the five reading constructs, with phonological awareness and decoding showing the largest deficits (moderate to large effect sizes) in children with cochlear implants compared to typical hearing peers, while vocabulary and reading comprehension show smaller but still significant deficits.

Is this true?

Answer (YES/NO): NO